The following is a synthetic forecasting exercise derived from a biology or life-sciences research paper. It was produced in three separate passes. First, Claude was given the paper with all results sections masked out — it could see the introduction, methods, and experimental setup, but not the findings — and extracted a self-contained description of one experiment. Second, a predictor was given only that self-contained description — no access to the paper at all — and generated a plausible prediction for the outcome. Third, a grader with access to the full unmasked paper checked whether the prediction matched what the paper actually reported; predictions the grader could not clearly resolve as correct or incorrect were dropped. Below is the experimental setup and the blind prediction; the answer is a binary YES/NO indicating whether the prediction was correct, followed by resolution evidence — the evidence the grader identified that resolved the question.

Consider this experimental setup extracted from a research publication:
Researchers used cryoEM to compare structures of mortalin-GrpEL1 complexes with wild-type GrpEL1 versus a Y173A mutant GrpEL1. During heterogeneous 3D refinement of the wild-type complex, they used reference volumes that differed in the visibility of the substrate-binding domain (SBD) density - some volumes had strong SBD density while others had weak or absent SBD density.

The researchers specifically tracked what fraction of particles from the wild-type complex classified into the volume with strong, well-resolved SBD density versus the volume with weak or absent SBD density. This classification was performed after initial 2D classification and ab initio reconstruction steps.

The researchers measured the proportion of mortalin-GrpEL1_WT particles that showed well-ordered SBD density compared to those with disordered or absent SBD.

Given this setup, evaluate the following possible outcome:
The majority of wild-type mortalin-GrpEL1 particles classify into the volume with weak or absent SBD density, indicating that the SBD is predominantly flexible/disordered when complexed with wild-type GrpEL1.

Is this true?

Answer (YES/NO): NO